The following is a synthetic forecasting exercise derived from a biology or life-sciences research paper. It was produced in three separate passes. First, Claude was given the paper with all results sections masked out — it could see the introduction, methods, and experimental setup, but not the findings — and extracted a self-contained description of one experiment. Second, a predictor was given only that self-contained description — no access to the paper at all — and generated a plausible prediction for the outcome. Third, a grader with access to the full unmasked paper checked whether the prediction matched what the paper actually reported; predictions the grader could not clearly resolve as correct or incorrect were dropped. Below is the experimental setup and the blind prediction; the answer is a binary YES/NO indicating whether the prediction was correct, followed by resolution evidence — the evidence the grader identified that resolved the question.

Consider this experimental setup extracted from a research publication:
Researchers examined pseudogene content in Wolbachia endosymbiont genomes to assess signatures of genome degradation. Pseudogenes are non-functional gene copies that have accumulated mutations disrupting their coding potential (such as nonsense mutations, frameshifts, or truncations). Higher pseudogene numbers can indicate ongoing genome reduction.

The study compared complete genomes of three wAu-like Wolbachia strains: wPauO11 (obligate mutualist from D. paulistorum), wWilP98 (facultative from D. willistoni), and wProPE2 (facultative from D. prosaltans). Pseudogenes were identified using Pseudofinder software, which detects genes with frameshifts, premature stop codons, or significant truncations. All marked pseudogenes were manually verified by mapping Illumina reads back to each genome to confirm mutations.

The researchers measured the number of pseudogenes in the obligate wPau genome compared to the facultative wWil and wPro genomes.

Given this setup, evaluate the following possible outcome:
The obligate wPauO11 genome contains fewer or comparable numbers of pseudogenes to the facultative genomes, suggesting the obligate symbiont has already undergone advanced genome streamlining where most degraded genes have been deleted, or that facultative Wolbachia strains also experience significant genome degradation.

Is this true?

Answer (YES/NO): NO